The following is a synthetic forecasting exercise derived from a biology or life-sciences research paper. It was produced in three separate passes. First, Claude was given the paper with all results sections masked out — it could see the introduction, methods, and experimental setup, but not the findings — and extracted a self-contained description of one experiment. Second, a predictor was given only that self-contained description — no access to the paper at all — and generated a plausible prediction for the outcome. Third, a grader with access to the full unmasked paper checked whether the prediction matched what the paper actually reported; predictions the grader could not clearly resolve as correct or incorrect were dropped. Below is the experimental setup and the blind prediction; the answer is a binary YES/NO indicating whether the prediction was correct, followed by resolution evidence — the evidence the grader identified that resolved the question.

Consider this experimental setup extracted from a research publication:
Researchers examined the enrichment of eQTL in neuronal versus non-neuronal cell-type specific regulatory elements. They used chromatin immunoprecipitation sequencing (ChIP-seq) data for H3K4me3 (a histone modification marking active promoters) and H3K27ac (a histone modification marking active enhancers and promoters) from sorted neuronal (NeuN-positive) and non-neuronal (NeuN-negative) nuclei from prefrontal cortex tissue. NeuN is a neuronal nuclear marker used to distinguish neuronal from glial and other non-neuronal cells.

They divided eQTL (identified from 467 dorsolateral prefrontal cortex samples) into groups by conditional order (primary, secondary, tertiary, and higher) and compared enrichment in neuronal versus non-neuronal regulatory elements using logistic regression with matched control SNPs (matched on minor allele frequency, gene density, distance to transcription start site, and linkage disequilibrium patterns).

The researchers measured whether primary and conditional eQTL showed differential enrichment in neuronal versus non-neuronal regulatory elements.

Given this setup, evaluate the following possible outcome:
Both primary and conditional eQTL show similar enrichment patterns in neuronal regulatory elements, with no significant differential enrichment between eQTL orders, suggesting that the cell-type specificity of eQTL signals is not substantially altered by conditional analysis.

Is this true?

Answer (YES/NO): NO